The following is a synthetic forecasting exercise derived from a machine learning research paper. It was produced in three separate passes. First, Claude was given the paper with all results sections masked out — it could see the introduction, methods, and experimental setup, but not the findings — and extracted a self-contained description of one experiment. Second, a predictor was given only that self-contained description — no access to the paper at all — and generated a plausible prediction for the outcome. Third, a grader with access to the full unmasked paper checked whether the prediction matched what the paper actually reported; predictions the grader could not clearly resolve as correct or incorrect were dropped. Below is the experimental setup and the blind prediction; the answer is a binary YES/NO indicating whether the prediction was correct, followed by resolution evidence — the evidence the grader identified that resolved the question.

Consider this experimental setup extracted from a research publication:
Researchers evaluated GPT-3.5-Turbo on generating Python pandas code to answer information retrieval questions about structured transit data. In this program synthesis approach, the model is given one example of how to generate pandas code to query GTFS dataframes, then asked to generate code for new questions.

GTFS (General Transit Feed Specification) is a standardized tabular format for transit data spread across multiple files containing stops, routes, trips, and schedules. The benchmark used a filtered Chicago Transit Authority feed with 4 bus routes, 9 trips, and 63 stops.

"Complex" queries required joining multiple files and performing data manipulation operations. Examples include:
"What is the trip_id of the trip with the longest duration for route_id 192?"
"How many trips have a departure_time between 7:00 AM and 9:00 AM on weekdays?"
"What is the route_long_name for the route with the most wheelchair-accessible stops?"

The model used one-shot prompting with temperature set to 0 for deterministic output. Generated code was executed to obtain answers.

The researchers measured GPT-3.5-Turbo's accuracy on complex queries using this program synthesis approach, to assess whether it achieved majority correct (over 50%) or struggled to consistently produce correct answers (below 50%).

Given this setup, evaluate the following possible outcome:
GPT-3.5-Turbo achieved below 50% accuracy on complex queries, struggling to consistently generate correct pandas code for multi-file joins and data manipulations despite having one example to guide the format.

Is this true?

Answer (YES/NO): YES